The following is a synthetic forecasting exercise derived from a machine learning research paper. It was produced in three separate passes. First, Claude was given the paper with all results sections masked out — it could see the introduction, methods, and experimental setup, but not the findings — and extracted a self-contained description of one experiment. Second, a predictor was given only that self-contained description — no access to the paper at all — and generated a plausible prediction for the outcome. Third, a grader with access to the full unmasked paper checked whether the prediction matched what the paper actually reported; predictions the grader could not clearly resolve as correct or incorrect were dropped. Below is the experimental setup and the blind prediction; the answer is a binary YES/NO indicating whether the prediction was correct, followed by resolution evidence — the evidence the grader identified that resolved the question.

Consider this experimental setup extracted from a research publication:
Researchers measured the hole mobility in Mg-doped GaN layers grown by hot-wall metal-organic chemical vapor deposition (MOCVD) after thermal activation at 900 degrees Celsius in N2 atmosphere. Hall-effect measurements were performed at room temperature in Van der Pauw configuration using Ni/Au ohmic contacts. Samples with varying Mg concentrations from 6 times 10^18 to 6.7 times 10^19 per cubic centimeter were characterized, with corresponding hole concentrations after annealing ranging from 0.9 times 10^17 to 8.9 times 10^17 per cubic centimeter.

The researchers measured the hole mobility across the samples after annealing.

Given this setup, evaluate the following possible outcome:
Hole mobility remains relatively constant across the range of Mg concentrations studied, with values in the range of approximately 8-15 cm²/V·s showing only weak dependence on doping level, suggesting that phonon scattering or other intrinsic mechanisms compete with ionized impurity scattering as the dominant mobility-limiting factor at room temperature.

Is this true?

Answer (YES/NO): NO